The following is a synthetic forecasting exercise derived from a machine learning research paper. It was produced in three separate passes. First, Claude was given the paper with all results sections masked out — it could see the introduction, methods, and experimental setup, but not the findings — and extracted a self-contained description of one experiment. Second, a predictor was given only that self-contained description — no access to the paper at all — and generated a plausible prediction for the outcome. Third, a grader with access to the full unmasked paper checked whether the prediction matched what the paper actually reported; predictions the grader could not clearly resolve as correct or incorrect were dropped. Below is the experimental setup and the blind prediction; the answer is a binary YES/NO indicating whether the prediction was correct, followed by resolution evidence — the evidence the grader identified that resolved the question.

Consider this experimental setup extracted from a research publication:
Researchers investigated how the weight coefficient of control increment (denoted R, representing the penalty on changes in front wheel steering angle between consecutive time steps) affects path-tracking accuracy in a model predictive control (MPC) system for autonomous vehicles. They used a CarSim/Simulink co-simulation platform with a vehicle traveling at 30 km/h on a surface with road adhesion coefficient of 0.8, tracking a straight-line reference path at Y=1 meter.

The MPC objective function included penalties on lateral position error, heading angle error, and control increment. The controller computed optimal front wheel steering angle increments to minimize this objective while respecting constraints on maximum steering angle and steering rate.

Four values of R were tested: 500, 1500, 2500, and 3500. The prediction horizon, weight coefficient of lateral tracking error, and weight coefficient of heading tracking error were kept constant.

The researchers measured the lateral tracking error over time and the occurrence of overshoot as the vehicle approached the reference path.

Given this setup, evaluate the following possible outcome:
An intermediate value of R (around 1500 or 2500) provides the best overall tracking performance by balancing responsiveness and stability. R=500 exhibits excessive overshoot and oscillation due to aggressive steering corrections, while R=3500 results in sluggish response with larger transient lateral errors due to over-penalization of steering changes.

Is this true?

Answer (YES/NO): NO